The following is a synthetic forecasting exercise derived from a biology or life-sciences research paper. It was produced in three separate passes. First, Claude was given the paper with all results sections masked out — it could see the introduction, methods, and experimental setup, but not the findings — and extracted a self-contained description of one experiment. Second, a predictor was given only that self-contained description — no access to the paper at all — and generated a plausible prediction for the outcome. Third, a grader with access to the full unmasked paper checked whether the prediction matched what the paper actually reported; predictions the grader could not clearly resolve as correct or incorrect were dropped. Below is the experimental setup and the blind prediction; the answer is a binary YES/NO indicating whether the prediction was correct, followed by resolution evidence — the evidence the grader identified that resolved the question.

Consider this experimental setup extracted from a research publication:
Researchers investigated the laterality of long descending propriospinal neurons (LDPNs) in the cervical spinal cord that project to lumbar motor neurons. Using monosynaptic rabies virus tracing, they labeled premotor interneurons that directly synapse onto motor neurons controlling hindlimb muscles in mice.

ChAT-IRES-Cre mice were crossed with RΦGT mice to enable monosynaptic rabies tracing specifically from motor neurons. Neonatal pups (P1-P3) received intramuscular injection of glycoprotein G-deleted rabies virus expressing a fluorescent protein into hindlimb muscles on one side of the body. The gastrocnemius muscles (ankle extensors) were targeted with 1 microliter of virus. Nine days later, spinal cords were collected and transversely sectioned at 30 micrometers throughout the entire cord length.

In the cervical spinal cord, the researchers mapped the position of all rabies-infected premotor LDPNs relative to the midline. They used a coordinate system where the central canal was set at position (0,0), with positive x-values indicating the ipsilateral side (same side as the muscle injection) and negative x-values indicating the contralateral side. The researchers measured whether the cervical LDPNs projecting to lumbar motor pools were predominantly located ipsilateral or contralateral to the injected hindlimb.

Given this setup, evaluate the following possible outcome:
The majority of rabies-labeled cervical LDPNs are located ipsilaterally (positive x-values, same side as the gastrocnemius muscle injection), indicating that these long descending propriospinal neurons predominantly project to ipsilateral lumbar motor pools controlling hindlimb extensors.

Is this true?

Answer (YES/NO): NO